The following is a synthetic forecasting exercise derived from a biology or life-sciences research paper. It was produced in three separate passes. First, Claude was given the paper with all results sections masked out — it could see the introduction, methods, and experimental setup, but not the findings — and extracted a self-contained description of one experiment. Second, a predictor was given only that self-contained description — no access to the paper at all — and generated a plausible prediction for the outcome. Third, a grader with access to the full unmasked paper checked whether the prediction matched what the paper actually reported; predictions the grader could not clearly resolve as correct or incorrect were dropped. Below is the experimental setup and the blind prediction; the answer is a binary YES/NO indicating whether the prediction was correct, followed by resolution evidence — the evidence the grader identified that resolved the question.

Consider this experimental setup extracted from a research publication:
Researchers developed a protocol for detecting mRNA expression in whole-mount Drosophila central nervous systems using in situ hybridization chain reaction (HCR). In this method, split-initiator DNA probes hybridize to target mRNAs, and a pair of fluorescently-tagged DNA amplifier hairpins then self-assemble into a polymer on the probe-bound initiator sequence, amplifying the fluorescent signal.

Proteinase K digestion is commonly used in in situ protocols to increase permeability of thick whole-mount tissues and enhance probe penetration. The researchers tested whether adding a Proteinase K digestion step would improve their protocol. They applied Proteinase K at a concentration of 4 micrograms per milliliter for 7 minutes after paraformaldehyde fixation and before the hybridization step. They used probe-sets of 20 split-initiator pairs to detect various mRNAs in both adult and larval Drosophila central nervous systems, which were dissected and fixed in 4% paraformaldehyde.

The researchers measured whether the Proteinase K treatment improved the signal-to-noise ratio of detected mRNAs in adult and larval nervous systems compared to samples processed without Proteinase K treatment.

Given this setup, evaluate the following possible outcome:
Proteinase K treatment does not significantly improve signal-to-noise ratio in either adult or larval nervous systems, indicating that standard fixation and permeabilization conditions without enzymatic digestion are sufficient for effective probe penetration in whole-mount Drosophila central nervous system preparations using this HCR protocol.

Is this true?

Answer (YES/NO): YES